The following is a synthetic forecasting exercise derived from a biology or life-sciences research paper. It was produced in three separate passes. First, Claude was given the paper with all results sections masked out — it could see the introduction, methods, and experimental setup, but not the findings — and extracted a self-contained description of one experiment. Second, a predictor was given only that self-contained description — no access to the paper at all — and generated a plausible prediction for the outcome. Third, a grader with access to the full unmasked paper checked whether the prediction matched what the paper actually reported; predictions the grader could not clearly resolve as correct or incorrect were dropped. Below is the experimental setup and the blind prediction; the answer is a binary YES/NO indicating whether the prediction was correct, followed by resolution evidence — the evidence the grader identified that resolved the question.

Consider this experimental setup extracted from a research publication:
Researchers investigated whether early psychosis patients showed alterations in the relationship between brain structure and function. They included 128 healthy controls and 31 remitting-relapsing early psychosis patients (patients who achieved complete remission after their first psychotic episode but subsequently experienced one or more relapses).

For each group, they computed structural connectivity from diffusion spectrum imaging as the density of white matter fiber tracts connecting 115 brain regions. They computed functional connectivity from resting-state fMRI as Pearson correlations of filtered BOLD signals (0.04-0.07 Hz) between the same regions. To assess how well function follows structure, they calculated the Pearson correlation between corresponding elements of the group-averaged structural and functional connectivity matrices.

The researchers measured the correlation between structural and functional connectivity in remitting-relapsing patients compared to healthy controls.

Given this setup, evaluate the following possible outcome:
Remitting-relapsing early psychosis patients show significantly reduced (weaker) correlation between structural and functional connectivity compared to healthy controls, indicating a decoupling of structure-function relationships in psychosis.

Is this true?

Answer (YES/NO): NO